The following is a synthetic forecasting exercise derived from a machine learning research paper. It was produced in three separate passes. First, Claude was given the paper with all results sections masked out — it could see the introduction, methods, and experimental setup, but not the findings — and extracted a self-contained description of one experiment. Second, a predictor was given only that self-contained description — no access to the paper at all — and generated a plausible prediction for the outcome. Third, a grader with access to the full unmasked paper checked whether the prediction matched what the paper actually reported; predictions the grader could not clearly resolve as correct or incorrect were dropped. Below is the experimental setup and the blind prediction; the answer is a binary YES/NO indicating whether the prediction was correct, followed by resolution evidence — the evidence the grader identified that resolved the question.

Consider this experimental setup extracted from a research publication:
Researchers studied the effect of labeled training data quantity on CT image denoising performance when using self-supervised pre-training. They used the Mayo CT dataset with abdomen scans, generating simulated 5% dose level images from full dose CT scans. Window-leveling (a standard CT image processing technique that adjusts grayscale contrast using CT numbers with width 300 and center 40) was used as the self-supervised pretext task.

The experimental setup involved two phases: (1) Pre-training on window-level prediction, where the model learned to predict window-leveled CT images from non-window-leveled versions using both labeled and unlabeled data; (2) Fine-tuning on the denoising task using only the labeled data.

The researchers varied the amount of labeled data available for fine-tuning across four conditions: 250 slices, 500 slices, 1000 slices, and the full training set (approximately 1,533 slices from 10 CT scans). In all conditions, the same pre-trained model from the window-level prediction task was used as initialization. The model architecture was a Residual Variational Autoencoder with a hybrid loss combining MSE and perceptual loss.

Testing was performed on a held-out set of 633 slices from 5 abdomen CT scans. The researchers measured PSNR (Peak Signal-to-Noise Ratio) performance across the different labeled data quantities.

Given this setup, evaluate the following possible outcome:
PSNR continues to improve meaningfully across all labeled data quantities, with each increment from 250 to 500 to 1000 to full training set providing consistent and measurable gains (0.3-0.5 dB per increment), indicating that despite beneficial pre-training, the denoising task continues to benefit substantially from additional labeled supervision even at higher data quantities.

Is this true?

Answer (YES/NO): NO